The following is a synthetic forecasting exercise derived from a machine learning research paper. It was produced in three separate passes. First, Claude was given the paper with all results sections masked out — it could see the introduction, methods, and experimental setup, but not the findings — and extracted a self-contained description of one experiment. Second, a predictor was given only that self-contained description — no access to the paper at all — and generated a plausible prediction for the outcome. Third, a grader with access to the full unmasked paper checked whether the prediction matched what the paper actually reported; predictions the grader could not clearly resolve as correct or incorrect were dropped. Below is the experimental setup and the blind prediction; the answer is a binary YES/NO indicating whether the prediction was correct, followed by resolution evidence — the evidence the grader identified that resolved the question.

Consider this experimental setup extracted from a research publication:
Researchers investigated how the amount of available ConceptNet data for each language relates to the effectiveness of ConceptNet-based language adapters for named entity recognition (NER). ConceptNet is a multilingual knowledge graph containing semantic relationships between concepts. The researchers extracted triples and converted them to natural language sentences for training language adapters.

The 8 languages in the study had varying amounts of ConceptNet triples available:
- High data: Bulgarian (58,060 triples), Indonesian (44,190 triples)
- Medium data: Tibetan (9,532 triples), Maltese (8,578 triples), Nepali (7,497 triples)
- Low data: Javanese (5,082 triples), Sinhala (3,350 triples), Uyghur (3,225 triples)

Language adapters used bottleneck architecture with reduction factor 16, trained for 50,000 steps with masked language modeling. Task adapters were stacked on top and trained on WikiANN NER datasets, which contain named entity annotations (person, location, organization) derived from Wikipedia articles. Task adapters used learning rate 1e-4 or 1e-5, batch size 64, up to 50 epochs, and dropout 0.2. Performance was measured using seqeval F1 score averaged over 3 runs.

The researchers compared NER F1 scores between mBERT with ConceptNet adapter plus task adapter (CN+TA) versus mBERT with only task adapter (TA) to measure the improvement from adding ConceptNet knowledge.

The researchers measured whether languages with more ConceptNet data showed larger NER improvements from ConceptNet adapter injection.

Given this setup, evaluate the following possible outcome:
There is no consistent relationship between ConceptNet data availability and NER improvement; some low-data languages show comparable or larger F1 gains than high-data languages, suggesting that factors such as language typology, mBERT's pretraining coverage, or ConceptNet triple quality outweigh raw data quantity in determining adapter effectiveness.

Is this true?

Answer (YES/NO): YES